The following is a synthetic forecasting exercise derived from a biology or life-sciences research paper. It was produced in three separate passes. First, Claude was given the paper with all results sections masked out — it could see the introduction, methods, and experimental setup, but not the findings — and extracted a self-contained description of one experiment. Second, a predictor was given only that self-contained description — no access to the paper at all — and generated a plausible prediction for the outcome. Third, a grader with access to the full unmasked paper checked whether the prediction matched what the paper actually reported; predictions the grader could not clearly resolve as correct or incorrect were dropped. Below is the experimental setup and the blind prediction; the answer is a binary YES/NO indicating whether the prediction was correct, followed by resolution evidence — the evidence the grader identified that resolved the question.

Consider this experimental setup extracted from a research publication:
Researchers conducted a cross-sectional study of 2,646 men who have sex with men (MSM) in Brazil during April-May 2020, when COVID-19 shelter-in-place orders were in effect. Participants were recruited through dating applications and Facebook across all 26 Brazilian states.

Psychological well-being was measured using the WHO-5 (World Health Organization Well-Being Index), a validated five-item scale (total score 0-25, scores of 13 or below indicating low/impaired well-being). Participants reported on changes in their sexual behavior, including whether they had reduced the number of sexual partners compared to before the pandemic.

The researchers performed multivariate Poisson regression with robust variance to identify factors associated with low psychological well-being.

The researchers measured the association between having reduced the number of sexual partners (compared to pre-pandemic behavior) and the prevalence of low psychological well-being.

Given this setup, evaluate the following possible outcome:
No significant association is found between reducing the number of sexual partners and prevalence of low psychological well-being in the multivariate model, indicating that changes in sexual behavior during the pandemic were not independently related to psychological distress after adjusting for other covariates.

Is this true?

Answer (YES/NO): NO